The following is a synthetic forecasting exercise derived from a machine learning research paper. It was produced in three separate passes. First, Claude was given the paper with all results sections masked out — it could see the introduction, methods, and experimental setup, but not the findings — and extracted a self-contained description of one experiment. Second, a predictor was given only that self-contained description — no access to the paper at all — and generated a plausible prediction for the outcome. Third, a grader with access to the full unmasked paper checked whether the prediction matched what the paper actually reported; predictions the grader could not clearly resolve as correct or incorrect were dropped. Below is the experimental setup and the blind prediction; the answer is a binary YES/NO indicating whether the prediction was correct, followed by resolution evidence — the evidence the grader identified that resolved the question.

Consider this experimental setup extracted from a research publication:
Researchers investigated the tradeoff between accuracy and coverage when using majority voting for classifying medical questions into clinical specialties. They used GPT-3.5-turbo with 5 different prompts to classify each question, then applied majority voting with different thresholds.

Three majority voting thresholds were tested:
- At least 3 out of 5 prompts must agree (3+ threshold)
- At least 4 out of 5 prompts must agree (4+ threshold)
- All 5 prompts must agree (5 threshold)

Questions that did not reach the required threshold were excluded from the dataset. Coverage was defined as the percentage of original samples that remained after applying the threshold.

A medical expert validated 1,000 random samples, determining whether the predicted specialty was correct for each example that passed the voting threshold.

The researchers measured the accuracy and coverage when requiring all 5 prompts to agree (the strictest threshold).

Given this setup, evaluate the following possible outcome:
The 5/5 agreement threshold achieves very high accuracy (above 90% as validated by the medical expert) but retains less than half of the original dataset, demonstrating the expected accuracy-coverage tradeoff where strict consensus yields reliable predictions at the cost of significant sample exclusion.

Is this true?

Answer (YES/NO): YES